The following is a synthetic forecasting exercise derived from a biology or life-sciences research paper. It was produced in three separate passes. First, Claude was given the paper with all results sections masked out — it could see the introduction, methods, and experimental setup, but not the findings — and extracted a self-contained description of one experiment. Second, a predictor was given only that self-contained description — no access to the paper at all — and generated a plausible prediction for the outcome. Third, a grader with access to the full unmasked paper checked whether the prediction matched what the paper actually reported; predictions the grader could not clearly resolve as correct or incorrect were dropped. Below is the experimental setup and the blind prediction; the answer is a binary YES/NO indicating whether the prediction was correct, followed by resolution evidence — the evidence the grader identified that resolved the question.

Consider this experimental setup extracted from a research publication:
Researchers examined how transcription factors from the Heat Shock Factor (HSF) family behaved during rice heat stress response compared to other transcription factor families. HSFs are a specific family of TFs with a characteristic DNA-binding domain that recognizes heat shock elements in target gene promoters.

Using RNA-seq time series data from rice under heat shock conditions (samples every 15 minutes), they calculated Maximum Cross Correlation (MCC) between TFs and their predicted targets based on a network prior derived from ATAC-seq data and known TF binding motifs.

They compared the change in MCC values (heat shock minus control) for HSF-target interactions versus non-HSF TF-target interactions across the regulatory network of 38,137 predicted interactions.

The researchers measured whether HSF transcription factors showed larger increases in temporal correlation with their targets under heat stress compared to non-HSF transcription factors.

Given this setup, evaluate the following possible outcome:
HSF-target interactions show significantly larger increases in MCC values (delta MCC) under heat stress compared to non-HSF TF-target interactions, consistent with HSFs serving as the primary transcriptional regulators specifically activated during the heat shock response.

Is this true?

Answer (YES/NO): YES